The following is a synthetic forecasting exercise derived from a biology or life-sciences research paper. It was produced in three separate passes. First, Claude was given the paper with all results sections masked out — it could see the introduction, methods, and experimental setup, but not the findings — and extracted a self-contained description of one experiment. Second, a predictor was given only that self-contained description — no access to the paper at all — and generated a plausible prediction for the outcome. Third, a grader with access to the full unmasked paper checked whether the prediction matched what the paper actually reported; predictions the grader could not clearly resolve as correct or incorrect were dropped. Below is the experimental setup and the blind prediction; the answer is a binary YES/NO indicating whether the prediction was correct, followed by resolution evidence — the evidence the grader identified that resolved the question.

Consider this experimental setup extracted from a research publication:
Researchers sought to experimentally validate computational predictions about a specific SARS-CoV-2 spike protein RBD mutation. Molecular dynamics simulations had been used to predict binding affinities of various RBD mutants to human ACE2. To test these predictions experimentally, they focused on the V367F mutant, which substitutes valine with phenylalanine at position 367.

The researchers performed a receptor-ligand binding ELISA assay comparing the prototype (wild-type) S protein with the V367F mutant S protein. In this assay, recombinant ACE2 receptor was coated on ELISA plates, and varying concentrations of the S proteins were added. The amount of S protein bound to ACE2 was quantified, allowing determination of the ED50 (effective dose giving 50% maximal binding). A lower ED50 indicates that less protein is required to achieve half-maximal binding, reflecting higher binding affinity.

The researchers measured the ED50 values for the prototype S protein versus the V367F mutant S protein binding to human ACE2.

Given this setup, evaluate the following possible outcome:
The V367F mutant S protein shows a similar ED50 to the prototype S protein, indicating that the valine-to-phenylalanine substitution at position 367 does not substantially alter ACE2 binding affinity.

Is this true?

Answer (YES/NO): NO